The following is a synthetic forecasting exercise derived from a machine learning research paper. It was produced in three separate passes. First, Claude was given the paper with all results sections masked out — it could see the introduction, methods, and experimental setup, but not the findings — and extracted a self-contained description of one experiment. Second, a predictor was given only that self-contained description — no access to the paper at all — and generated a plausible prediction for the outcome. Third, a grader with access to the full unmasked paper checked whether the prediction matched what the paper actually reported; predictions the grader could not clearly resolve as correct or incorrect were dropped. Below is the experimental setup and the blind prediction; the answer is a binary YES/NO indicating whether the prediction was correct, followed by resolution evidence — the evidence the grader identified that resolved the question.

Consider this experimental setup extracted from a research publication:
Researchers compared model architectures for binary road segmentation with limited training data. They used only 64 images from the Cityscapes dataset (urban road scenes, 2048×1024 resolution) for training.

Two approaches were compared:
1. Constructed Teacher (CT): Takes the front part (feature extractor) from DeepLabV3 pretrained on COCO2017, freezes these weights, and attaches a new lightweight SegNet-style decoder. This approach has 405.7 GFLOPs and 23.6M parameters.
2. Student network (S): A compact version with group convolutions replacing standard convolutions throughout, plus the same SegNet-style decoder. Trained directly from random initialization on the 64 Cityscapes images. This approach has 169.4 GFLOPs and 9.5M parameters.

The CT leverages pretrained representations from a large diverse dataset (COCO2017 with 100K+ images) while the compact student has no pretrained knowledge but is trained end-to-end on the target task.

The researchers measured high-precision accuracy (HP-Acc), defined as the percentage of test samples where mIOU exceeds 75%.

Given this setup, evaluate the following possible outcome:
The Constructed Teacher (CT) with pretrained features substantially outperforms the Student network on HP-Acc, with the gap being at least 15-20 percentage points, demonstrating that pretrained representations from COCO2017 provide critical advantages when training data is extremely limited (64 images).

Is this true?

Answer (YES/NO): NO